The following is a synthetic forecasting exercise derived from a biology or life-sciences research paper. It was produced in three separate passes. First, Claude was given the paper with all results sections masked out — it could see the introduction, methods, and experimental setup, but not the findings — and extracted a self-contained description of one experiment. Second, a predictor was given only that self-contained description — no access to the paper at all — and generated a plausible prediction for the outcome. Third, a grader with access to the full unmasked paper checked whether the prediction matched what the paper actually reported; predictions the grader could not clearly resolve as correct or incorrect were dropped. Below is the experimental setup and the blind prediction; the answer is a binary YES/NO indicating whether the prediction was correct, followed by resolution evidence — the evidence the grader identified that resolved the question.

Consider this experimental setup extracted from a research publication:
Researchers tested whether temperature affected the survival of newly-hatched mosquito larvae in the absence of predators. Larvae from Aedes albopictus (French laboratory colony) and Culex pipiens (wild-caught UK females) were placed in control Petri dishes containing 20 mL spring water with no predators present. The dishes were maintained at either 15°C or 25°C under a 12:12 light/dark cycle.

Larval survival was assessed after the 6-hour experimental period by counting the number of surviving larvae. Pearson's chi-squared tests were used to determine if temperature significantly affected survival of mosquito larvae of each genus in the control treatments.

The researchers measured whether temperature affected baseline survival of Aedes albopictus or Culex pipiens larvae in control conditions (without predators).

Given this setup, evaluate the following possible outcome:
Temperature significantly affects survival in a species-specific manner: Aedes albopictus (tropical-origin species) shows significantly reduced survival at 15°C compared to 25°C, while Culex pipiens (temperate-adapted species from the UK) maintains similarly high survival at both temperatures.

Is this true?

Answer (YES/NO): NO